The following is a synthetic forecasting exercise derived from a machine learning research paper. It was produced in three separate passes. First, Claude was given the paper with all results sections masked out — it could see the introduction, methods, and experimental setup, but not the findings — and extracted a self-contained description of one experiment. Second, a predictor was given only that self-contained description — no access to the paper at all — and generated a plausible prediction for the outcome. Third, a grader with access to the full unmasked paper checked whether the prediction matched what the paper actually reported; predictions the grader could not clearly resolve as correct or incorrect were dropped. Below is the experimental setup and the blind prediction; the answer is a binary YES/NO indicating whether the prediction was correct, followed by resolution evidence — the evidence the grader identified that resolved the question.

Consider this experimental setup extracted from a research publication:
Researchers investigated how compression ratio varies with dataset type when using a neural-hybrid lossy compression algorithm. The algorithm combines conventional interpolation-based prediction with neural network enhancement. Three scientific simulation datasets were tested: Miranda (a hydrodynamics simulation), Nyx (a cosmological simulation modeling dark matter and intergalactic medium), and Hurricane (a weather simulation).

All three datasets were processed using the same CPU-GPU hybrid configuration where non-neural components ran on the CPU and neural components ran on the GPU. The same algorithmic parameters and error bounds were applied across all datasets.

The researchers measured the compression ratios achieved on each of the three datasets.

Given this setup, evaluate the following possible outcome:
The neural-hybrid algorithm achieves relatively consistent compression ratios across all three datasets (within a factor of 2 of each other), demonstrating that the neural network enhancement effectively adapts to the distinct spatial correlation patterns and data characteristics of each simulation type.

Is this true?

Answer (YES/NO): NO